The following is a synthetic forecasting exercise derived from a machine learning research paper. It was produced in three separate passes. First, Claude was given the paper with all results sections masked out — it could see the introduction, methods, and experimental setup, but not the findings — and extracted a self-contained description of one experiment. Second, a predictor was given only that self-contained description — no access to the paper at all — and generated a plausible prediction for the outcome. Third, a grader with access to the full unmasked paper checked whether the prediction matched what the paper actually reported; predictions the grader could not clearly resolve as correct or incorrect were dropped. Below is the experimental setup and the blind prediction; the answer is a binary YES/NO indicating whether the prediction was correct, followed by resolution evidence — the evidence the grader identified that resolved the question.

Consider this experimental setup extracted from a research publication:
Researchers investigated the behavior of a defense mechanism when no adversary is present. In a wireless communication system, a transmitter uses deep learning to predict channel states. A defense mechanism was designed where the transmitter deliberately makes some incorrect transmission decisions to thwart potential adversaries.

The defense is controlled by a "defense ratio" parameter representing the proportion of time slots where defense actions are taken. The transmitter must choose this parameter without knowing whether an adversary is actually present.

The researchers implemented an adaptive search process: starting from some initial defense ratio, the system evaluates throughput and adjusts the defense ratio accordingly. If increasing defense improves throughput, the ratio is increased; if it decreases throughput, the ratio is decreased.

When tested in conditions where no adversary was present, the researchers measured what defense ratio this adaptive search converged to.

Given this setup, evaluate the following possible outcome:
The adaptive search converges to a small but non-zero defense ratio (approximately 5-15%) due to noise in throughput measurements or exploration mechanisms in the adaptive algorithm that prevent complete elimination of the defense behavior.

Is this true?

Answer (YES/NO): NO